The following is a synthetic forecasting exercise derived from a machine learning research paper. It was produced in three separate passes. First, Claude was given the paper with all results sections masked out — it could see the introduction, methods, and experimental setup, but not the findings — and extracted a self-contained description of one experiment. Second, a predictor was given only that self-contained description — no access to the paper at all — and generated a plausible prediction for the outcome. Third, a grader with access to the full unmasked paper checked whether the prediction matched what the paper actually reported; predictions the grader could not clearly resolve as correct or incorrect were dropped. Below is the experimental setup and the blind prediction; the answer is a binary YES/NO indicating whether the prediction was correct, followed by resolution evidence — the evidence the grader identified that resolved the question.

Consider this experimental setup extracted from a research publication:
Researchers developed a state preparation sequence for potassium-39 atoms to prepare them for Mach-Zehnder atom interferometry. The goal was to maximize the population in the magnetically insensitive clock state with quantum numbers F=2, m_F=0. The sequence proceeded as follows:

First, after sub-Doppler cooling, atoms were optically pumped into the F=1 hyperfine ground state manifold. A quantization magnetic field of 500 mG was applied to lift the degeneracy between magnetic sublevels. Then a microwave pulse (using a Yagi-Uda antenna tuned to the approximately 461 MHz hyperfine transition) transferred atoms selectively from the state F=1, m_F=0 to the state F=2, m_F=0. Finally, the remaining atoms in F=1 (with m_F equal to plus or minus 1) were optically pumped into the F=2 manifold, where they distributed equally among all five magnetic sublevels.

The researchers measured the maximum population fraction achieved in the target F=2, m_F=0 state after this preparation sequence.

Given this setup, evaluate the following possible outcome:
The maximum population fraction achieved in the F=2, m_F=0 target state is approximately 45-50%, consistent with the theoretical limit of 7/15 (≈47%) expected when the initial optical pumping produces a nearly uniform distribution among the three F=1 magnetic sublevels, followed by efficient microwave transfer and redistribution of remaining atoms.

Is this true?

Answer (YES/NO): YES